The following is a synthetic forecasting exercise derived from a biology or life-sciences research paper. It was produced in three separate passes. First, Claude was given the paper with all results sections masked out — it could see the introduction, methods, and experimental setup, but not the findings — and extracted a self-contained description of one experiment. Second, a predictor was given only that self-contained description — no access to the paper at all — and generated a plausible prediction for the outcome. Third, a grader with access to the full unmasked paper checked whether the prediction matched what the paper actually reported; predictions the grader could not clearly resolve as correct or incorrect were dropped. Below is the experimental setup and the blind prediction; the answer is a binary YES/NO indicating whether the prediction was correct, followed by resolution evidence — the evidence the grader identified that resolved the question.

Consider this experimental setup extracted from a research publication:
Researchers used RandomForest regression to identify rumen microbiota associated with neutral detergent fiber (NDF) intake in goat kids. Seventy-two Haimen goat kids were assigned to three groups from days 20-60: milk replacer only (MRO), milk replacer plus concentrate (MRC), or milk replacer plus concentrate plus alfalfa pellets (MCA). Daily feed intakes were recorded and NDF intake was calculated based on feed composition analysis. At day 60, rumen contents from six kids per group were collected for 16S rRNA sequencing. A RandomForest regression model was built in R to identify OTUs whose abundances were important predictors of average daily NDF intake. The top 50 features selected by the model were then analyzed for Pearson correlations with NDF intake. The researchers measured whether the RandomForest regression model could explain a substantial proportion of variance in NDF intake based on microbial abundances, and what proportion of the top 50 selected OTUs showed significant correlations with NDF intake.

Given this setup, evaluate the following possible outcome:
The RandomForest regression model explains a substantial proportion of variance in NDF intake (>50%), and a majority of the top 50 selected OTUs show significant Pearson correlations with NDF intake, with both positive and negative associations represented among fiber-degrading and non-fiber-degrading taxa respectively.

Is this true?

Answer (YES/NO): YES